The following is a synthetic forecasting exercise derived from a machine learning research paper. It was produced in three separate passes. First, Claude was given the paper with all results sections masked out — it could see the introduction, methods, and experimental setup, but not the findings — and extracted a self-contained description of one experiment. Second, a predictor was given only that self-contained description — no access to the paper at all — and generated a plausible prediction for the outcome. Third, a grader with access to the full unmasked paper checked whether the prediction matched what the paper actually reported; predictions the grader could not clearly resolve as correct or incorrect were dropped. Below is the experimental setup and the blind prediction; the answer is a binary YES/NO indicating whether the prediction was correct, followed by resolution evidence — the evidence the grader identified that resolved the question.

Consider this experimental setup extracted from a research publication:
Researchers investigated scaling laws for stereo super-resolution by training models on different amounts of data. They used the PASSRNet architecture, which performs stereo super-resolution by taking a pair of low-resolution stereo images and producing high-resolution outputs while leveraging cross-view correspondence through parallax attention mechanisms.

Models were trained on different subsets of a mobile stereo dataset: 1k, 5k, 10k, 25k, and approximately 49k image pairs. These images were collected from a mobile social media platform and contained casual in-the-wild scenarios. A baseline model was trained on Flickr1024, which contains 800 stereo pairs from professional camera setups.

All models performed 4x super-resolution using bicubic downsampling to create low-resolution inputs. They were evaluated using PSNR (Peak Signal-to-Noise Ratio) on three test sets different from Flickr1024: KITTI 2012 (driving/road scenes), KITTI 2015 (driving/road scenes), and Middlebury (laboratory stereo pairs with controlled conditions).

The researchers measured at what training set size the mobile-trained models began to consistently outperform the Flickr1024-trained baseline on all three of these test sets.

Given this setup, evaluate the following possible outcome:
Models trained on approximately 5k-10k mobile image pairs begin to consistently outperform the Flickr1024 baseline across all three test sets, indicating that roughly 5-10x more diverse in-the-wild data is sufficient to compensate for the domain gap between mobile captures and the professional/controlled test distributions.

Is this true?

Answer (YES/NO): YES